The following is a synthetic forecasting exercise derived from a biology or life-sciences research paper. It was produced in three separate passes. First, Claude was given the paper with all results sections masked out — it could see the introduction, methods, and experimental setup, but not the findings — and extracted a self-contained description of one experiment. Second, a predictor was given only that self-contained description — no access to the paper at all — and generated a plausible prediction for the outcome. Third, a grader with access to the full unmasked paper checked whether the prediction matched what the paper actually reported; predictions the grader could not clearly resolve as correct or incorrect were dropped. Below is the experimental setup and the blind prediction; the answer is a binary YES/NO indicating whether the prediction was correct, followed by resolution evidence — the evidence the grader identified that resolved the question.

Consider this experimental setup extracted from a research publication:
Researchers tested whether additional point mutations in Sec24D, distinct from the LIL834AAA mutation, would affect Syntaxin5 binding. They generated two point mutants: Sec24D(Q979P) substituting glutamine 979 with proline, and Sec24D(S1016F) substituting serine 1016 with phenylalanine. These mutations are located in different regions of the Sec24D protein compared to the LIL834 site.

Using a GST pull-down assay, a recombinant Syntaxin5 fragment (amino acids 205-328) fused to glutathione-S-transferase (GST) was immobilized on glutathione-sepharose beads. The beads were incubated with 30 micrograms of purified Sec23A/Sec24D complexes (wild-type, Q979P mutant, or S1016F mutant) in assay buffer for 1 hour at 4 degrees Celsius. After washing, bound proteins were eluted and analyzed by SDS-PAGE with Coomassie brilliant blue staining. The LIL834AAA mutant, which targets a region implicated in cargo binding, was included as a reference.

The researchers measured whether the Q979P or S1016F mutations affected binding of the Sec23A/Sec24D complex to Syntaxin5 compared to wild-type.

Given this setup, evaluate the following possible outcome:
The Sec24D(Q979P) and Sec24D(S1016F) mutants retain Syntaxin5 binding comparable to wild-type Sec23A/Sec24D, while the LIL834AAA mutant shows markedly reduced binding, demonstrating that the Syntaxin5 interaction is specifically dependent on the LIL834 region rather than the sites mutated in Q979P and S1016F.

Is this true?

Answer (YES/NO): NO